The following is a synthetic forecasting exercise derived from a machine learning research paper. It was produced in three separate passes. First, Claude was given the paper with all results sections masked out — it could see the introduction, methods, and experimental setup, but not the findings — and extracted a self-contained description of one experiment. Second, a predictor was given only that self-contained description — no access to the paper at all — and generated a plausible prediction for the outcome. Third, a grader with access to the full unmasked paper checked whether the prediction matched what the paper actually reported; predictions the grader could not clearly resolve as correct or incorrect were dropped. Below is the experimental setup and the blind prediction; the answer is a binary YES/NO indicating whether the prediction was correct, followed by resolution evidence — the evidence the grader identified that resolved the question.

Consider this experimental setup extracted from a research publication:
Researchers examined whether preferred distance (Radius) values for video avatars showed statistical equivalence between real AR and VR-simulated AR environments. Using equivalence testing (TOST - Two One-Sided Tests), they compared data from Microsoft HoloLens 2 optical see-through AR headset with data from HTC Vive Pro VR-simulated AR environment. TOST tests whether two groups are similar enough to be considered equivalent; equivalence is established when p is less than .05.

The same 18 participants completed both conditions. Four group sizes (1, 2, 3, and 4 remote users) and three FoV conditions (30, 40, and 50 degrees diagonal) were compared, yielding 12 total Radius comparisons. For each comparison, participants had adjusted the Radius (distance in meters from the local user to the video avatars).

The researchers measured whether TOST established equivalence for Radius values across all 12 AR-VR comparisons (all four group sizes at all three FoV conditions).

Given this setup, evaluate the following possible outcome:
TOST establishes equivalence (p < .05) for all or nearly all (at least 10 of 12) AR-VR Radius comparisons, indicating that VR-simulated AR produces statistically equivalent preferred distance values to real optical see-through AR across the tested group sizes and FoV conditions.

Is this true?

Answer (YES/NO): YES